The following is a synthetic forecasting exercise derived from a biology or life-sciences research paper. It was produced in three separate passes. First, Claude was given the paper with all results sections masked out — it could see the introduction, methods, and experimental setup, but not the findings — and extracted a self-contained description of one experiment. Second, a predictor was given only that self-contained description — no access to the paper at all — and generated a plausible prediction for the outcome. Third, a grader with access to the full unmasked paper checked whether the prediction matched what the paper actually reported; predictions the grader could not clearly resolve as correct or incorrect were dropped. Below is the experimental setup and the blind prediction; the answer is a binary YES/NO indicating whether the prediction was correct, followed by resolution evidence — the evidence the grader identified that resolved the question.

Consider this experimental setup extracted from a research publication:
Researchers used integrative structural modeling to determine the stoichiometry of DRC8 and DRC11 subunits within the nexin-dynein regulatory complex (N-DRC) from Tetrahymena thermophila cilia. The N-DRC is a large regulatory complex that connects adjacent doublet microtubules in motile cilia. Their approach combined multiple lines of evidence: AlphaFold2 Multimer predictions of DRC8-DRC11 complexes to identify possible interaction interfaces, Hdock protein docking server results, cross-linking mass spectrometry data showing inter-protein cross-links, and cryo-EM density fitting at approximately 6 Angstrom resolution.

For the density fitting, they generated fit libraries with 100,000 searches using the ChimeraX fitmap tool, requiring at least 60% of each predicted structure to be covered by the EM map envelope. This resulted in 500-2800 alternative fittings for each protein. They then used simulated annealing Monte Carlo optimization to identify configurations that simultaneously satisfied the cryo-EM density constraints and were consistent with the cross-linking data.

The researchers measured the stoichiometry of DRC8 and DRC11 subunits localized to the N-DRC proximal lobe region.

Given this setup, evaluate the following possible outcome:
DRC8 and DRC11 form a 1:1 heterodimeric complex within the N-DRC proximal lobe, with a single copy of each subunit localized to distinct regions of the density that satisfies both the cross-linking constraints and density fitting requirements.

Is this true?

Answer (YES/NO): NO